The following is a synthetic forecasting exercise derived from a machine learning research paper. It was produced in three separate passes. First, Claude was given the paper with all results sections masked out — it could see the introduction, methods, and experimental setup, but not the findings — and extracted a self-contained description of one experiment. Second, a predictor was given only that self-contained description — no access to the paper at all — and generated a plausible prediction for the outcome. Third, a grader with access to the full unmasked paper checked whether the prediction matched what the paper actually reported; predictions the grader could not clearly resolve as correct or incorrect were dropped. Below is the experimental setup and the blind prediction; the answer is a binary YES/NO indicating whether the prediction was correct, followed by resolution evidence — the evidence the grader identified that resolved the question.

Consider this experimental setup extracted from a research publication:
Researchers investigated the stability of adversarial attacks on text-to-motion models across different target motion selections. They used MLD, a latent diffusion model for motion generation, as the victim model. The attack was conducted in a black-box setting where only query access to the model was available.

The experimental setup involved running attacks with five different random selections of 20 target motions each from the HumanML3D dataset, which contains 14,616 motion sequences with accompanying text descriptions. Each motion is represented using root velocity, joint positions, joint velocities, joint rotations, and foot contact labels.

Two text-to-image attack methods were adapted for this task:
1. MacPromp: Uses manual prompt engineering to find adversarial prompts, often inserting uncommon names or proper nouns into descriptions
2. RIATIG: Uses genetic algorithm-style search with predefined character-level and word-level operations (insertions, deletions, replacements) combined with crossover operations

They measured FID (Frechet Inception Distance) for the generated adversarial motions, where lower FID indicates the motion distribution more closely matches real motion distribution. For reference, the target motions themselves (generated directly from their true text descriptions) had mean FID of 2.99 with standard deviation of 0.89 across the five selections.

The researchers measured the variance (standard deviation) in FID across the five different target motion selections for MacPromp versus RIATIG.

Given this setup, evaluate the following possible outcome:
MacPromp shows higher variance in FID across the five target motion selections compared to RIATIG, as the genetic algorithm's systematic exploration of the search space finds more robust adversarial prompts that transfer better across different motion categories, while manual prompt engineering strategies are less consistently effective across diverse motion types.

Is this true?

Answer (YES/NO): YES